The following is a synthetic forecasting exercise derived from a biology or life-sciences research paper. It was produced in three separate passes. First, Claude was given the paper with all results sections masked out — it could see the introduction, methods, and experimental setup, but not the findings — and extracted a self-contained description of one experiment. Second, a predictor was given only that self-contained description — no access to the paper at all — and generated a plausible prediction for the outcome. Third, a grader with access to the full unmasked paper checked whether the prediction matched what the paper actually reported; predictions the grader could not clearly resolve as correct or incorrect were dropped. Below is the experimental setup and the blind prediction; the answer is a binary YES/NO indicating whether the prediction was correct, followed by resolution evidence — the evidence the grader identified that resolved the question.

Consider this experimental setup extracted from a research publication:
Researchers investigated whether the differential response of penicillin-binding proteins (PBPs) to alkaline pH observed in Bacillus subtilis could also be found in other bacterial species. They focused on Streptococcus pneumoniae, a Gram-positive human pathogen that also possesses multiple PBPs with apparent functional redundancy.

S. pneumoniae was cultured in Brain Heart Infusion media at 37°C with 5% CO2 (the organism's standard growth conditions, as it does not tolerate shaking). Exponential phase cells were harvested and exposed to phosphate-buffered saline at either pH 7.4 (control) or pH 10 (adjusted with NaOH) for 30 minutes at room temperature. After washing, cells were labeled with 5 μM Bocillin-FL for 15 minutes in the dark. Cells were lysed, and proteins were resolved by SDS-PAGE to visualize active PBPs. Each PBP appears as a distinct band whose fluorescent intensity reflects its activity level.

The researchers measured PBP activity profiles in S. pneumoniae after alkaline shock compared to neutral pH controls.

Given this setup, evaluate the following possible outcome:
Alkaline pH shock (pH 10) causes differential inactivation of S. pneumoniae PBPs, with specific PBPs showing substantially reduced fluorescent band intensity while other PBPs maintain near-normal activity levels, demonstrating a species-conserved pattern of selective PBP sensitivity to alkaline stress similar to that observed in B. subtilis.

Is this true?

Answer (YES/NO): YES